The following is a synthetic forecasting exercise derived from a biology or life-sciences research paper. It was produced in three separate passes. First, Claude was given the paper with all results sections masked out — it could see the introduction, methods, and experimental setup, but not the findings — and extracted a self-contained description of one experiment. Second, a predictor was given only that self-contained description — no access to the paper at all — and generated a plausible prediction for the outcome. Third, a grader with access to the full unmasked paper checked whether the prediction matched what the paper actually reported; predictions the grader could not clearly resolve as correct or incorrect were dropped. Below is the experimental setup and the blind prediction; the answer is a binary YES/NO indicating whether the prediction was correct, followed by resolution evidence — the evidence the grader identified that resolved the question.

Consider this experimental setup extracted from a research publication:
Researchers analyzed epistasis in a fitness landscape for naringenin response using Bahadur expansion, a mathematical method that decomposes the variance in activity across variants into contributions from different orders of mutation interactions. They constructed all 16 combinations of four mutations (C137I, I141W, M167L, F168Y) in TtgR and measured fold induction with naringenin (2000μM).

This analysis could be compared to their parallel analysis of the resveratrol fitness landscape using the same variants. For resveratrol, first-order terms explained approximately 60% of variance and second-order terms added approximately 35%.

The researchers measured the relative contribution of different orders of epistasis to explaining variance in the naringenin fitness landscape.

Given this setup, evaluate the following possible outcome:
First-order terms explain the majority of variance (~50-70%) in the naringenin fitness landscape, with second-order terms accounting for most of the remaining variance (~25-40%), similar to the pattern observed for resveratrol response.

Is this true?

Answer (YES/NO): NO